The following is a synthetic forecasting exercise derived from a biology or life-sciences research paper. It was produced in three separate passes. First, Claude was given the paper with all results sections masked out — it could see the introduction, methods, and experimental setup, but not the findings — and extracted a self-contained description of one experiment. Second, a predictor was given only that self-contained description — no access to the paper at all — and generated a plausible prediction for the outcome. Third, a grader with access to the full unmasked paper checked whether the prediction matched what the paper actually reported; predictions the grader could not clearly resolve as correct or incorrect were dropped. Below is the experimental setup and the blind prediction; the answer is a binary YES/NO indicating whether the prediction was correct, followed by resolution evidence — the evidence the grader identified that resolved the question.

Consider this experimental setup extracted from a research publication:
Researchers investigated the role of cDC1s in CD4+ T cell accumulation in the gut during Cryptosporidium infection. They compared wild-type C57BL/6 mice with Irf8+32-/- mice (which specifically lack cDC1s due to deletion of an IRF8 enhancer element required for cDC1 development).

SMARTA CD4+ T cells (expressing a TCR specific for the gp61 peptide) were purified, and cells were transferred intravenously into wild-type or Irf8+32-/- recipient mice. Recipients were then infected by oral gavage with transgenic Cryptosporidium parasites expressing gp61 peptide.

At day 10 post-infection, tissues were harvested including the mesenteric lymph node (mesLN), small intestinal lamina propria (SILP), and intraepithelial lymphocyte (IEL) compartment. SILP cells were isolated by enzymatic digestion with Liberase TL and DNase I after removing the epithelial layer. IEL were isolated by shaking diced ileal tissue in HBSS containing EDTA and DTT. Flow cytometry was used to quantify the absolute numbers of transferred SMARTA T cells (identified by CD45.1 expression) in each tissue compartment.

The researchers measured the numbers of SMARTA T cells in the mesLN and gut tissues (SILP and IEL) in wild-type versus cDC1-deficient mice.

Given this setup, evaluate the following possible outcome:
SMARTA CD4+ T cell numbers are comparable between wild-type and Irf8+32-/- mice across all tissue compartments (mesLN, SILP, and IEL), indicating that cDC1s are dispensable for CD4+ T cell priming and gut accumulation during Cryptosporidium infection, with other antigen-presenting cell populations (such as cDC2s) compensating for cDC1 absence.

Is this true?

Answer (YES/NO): NO